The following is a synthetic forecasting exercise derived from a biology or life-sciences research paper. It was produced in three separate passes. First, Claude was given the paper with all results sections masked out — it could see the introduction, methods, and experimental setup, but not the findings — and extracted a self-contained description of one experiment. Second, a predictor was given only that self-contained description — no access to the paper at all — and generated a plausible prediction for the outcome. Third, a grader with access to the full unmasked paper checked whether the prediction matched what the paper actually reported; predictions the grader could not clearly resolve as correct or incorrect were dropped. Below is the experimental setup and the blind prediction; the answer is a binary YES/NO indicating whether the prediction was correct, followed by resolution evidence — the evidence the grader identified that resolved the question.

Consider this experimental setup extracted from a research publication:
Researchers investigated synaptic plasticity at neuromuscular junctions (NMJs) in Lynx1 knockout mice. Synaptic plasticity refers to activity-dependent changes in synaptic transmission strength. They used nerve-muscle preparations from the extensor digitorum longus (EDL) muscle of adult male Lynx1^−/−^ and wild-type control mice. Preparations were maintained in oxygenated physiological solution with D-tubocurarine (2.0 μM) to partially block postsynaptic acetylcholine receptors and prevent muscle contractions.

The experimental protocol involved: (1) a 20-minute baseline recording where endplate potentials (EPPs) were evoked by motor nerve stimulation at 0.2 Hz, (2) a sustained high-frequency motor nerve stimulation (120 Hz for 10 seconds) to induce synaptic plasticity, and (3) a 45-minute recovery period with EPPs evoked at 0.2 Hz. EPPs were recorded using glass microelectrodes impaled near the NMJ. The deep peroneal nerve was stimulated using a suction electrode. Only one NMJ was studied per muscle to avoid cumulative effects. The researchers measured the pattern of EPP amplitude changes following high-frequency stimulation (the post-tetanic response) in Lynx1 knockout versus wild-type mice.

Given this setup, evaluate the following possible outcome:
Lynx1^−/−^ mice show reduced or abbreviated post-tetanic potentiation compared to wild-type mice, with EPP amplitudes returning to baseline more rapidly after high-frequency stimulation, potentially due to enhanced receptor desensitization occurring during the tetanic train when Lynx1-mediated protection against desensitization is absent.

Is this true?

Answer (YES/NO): NO